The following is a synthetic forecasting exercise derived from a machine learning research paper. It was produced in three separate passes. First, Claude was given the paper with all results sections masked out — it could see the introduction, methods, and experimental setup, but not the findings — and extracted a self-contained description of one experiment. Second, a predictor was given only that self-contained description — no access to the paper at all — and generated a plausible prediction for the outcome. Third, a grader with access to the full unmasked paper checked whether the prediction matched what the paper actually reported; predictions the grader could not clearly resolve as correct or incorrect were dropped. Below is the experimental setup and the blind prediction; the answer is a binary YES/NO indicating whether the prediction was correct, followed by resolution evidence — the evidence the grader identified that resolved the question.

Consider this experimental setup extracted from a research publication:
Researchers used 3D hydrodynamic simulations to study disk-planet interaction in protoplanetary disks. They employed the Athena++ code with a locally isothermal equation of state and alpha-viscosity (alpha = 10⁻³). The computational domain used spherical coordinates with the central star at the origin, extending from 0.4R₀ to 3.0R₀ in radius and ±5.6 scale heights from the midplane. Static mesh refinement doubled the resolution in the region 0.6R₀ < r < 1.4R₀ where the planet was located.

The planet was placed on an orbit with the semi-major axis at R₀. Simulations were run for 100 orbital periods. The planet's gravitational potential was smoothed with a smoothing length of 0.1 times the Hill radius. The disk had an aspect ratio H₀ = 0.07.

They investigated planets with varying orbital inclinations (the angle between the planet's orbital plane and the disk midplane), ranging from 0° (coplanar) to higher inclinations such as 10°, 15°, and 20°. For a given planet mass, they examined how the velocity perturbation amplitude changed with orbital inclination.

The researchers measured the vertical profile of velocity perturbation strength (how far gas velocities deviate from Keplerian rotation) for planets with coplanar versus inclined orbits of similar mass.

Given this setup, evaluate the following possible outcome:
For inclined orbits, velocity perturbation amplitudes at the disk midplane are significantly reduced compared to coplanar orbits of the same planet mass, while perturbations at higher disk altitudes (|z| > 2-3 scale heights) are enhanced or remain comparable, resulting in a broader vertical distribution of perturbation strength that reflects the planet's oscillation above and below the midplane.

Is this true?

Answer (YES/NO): YES